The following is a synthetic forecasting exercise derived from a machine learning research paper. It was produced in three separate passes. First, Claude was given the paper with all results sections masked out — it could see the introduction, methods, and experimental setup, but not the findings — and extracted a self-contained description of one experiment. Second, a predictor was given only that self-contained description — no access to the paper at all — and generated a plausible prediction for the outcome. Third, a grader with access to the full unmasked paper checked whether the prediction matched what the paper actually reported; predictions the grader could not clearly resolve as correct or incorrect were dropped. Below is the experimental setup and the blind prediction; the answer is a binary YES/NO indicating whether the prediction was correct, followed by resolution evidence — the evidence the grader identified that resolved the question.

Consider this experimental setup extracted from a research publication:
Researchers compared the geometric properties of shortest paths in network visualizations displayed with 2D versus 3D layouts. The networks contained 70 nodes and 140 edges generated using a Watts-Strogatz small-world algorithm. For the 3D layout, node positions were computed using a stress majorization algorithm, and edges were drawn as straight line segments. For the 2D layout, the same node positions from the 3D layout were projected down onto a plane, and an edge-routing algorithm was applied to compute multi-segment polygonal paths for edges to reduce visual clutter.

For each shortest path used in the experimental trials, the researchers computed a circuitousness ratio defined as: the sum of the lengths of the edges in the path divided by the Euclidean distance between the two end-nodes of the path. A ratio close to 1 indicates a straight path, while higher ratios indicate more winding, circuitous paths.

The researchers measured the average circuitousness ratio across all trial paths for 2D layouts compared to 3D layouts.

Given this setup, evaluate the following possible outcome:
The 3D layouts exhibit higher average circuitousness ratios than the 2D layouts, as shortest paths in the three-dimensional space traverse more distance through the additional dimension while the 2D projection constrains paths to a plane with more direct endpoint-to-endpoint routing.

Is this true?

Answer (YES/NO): NO